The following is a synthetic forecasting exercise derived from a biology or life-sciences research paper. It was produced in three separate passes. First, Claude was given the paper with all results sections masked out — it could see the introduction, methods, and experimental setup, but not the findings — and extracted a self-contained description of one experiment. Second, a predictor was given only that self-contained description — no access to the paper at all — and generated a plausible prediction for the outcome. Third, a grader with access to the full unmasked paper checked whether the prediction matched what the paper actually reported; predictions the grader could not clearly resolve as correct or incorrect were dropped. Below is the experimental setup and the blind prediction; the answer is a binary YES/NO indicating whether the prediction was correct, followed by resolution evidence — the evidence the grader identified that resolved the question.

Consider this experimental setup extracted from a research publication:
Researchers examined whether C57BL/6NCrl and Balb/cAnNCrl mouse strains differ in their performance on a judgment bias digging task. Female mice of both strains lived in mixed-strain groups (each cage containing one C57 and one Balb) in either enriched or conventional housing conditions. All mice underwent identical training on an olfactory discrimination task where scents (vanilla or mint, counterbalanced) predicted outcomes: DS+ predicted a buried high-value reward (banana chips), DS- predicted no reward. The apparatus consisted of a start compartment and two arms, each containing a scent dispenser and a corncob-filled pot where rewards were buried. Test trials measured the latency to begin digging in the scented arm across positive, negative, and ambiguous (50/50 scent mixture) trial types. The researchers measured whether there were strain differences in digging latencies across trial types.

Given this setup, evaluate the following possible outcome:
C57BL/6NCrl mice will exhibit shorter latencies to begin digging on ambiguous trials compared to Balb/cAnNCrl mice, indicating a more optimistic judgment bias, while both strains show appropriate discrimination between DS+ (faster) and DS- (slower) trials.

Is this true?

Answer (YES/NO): NO